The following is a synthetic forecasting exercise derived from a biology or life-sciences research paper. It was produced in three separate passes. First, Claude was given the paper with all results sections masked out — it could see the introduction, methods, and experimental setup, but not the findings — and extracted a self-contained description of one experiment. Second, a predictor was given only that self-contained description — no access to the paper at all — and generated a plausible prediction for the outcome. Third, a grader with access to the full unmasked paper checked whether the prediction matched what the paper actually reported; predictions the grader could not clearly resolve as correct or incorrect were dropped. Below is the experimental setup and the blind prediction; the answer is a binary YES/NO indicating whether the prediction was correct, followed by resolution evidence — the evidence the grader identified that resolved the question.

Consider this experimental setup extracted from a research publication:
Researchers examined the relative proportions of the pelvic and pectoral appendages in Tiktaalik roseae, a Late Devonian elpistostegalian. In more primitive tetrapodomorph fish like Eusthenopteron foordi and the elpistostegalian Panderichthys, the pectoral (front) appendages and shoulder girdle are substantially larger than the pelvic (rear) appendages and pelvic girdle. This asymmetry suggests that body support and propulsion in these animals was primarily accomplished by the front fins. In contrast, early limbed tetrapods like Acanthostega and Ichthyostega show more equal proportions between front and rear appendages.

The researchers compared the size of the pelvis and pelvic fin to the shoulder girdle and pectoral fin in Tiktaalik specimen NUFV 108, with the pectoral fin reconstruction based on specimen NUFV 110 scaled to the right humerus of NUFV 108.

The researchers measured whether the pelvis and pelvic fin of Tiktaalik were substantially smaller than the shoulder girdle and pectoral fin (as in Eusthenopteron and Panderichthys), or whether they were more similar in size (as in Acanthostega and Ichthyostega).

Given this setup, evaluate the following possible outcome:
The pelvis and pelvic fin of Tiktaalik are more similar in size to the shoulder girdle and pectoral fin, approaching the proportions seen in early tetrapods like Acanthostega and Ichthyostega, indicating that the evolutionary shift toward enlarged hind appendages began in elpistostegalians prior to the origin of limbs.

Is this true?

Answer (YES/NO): YES